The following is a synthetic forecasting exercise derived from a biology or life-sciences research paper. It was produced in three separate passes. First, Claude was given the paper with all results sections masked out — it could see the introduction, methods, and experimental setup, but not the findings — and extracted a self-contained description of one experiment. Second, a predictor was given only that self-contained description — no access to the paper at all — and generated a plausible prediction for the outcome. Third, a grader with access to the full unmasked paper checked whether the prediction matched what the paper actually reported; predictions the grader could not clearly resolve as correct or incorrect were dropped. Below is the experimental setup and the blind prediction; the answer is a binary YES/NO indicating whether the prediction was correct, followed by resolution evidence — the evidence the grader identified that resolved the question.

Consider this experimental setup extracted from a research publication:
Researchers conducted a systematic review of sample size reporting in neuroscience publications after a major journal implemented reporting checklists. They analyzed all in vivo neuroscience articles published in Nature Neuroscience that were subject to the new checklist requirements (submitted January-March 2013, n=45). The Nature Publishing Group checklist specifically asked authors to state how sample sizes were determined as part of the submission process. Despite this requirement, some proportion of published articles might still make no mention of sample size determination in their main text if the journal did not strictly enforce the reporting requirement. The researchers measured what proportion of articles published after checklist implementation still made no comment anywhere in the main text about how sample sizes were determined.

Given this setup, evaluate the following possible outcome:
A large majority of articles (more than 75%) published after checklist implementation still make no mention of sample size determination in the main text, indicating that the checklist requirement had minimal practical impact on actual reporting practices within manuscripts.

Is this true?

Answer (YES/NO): NO